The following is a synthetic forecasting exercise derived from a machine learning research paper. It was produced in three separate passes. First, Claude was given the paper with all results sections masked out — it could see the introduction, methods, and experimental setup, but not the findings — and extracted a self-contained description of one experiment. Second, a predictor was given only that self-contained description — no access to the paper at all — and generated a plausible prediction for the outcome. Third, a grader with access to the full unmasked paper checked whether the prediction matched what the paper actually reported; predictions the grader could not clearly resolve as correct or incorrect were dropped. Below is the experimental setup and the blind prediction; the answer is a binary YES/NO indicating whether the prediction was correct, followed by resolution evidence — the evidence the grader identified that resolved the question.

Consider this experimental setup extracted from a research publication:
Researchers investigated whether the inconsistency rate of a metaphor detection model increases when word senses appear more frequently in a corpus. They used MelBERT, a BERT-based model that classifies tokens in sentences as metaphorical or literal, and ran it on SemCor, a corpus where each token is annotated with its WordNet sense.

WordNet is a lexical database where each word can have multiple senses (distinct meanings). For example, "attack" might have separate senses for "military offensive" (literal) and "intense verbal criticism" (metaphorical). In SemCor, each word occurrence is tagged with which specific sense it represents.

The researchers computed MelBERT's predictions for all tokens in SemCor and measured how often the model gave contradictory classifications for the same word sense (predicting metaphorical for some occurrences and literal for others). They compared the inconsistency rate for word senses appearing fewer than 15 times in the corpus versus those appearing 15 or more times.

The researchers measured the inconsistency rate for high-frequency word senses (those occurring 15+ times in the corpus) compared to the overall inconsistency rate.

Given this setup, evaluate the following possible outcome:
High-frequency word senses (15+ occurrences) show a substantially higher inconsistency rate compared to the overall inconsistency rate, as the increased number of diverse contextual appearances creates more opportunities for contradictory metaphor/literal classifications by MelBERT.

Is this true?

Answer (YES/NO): YES